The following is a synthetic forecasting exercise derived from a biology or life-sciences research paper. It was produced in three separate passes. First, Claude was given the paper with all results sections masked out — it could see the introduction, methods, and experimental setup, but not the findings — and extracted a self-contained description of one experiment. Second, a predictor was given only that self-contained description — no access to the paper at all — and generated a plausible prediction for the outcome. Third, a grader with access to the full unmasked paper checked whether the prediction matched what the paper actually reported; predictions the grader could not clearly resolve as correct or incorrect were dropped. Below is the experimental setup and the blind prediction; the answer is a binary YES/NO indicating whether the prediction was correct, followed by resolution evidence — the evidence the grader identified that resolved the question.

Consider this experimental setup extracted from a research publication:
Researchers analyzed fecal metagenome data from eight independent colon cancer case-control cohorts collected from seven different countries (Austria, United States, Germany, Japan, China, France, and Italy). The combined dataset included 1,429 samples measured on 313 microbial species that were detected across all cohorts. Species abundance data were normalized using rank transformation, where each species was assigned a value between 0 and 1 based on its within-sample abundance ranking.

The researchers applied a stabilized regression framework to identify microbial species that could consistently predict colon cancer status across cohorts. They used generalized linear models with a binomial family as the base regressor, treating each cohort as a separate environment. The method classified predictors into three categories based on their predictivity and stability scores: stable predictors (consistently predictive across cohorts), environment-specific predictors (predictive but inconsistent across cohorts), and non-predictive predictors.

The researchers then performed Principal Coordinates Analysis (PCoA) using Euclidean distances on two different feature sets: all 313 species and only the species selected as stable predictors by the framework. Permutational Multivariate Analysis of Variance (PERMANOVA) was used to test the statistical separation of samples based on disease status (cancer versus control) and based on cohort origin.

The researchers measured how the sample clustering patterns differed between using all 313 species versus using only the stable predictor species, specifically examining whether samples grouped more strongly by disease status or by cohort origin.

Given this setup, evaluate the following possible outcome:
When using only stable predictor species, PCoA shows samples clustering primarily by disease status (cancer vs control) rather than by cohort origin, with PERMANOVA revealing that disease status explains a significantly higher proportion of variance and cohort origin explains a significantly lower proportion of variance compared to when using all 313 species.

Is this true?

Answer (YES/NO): YES